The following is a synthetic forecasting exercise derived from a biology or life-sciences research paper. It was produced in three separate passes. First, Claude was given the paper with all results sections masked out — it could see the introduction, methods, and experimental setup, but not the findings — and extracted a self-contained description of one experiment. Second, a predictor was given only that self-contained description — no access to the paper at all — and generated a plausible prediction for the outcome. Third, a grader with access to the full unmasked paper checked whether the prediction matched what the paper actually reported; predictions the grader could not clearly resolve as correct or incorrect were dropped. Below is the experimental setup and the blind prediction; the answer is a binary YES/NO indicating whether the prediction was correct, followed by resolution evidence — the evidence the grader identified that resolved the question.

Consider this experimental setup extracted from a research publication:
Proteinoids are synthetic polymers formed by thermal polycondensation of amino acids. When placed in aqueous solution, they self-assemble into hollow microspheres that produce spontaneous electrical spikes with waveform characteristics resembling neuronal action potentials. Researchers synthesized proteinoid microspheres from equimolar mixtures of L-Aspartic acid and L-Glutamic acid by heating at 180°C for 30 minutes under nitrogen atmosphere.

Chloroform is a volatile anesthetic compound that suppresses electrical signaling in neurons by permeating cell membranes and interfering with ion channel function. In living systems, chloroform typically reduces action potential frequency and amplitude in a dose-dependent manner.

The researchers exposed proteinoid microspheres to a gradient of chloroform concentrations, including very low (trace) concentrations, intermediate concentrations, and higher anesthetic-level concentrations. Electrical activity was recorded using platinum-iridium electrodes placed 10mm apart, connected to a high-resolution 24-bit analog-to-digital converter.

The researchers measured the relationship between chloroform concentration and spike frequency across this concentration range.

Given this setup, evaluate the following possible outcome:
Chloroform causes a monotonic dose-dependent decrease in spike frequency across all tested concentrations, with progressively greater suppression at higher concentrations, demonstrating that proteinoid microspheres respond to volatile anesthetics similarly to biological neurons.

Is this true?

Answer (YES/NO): NO